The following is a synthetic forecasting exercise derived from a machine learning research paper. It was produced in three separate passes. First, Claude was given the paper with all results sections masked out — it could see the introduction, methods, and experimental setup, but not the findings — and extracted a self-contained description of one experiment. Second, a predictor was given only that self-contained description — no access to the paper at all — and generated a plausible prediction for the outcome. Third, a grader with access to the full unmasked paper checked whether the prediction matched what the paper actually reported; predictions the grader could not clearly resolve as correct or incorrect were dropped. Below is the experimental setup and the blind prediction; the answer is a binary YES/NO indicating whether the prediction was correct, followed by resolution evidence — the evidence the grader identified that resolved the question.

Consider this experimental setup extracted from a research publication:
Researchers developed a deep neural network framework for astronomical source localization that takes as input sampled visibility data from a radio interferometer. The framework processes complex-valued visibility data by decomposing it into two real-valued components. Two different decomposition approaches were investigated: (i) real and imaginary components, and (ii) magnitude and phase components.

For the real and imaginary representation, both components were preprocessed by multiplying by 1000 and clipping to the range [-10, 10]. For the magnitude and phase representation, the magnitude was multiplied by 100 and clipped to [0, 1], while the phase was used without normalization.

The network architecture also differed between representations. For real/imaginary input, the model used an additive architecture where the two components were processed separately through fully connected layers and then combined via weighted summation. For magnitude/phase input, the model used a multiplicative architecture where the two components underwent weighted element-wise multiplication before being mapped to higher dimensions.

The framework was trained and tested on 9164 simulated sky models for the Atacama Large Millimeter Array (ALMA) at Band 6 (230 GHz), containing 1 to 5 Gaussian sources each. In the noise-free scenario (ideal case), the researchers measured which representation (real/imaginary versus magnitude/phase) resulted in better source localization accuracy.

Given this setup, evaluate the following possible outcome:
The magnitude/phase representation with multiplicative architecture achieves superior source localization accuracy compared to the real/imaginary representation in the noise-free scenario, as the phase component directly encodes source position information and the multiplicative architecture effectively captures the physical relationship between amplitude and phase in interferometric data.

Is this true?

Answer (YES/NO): NO